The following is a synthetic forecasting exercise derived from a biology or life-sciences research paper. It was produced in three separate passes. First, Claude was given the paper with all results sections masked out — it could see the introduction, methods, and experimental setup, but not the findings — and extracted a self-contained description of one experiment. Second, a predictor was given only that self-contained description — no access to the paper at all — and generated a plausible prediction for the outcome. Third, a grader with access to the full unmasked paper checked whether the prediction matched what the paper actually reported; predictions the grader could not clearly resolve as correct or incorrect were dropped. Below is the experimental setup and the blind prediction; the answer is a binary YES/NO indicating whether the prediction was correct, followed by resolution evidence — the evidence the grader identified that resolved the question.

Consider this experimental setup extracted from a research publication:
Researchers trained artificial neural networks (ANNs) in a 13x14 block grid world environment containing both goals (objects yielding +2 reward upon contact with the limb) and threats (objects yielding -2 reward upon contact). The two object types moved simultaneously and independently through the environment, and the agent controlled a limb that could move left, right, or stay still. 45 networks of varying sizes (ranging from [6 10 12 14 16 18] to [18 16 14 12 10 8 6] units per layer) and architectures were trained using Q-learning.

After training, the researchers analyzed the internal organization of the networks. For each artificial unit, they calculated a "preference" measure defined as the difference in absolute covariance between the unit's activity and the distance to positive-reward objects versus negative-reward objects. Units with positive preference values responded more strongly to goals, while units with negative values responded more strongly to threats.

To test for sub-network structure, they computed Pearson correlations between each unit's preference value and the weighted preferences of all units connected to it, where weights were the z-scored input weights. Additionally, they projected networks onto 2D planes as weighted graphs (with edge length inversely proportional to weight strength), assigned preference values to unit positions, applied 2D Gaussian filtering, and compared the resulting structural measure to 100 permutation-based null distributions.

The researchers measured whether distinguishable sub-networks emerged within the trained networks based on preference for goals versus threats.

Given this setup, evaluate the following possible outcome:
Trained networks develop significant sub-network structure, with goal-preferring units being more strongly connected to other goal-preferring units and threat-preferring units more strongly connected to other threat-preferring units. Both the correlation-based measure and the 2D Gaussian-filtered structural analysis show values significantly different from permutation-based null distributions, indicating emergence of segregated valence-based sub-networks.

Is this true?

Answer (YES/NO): YES